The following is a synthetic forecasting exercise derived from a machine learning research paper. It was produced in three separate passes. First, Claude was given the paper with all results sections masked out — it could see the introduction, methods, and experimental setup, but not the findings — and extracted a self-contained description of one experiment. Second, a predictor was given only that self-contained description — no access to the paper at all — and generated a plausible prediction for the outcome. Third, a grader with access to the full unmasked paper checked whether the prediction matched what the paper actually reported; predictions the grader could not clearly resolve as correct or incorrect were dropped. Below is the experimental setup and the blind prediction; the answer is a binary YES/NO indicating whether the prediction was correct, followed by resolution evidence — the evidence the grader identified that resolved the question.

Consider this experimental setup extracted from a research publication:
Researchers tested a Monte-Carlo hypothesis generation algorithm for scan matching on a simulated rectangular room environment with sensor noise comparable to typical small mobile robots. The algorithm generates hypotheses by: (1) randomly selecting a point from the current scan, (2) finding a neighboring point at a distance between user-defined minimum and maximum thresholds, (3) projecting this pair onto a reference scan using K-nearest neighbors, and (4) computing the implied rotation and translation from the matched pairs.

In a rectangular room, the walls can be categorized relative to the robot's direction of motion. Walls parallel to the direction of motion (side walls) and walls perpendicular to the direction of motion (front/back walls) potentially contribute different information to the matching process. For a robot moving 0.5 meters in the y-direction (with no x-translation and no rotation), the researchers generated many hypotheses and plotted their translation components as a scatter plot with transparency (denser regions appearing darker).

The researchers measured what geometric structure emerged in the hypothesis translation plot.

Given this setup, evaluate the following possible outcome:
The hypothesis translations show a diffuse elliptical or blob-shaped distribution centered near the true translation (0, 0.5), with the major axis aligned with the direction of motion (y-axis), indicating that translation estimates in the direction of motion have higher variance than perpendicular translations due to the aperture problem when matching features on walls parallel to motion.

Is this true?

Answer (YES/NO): NO